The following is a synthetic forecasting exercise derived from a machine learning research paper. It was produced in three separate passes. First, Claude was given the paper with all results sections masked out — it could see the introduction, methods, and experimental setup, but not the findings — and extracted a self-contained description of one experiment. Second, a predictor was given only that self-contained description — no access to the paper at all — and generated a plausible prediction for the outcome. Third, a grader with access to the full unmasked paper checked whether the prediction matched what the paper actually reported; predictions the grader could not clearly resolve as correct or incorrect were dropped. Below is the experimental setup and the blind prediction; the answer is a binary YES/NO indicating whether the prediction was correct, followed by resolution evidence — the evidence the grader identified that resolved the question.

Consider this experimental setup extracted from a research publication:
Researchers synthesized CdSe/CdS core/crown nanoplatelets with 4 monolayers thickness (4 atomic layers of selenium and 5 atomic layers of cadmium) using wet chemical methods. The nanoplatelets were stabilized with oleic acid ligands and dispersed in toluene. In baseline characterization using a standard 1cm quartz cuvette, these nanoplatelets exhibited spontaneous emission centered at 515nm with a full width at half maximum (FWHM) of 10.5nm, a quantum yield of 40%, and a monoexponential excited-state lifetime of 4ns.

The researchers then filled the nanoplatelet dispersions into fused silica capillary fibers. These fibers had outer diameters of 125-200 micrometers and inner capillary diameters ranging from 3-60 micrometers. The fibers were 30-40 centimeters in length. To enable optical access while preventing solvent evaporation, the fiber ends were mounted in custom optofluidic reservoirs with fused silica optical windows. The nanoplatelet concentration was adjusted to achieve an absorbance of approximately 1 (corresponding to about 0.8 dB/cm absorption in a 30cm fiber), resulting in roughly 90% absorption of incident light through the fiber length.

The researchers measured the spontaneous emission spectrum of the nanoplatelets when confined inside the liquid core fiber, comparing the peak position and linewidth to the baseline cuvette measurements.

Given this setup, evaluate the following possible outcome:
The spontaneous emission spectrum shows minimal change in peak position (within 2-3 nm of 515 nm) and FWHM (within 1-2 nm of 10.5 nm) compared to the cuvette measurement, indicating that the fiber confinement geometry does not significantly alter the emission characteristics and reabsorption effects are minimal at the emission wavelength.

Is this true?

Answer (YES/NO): NO